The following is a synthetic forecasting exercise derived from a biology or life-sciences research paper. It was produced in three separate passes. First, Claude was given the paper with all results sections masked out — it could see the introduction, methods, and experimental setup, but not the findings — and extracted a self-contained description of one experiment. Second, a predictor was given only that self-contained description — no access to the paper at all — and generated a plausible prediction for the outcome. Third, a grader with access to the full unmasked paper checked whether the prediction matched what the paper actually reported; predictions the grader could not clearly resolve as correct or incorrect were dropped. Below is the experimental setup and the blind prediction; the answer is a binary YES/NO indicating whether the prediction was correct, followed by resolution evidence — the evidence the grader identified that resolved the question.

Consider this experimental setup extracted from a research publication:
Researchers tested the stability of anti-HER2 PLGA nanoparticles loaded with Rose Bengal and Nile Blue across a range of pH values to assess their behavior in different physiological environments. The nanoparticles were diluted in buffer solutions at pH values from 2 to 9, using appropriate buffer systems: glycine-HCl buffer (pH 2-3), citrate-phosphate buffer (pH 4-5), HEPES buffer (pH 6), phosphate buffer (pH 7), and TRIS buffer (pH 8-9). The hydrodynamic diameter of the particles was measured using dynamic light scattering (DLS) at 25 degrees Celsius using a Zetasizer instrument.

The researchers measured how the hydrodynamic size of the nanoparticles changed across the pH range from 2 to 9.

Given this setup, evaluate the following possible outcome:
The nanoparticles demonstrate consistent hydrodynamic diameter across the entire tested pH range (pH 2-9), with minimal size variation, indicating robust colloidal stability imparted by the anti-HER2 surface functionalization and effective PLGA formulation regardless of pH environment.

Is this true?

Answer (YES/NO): YES